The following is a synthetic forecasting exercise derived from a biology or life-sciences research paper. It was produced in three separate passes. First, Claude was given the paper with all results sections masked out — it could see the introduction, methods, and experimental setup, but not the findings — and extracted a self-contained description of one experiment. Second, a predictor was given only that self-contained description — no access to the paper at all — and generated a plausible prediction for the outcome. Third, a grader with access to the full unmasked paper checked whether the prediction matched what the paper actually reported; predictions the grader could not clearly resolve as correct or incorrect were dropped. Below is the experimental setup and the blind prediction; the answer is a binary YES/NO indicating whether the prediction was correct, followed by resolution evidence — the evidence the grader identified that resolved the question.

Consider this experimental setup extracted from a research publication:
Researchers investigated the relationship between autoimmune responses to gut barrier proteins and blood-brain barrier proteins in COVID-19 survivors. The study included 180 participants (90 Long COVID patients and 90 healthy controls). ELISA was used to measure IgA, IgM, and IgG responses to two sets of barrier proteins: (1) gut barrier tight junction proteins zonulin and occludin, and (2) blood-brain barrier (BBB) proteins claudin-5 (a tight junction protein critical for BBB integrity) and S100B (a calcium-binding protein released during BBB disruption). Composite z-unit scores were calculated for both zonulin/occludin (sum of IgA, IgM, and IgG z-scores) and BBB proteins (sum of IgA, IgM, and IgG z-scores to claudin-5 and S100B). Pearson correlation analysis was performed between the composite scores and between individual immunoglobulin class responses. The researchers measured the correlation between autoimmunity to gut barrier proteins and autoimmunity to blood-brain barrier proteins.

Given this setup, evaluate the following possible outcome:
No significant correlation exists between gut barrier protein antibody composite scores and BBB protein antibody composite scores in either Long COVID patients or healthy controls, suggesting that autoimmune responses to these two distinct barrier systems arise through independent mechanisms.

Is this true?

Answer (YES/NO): NO